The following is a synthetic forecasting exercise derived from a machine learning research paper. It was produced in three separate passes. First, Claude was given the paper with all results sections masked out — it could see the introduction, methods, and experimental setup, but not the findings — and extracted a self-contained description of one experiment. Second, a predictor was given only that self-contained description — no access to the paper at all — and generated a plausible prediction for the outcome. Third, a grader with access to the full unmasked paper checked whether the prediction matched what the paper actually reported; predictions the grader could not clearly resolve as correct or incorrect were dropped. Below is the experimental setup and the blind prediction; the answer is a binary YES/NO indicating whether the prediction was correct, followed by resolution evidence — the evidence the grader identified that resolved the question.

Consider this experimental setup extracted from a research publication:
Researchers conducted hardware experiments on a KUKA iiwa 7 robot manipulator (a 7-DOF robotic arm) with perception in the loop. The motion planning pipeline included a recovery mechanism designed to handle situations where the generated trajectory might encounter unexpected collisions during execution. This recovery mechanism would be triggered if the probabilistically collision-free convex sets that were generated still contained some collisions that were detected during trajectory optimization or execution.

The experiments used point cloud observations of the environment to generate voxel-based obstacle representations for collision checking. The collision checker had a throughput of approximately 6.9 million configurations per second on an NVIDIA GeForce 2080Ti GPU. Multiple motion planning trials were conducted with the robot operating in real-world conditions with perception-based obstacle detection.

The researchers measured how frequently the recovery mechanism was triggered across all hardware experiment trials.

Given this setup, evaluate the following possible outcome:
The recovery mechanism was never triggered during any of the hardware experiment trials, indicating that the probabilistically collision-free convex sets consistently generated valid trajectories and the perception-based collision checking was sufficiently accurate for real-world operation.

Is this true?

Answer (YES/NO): YES